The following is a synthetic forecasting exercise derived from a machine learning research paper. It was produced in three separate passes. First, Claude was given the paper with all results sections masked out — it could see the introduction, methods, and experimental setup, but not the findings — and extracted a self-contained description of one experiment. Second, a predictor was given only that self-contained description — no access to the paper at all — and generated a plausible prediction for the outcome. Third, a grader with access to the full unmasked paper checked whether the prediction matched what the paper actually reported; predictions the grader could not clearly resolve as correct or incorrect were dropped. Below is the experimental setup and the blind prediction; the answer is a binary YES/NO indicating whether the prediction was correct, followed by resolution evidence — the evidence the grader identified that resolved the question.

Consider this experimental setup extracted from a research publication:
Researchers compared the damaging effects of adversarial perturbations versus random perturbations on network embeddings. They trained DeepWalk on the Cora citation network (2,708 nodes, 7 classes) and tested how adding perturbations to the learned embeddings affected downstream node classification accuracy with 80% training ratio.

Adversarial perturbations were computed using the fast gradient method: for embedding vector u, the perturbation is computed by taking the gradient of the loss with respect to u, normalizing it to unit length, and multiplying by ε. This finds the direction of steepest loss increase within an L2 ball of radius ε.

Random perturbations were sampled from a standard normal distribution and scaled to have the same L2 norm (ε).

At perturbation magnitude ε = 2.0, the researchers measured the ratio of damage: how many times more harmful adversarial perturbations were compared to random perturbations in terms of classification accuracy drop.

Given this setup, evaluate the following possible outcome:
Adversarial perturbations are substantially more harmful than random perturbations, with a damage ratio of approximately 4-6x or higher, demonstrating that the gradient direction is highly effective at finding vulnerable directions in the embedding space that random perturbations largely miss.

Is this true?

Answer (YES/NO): YES